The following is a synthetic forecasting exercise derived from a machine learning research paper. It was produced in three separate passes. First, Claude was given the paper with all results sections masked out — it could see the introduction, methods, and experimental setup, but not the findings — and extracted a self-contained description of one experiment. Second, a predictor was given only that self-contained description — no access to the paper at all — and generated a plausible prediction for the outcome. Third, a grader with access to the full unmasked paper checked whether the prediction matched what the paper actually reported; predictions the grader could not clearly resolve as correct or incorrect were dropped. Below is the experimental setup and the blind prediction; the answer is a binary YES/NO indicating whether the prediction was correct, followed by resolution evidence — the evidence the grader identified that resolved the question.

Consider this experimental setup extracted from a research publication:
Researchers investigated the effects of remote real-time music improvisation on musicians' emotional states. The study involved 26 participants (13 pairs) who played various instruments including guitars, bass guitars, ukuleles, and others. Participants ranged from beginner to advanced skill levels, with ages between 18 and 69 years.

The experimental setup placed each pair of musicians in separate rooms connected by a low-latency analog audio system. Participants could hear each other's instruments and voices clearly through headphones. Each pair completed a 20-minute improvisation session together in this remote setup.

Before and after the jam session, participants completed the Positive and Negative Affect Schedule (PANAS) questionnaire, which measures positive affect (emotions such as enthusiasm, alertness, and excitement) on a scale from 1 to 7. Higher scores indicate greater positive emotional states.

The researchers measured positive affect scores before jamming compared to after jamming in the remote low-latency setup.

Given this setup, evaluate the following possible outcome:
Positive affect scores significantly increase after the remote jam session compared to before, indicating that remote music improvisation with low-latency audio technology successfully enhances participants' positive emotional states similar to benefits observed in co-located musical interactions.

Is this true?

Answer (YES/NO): YES